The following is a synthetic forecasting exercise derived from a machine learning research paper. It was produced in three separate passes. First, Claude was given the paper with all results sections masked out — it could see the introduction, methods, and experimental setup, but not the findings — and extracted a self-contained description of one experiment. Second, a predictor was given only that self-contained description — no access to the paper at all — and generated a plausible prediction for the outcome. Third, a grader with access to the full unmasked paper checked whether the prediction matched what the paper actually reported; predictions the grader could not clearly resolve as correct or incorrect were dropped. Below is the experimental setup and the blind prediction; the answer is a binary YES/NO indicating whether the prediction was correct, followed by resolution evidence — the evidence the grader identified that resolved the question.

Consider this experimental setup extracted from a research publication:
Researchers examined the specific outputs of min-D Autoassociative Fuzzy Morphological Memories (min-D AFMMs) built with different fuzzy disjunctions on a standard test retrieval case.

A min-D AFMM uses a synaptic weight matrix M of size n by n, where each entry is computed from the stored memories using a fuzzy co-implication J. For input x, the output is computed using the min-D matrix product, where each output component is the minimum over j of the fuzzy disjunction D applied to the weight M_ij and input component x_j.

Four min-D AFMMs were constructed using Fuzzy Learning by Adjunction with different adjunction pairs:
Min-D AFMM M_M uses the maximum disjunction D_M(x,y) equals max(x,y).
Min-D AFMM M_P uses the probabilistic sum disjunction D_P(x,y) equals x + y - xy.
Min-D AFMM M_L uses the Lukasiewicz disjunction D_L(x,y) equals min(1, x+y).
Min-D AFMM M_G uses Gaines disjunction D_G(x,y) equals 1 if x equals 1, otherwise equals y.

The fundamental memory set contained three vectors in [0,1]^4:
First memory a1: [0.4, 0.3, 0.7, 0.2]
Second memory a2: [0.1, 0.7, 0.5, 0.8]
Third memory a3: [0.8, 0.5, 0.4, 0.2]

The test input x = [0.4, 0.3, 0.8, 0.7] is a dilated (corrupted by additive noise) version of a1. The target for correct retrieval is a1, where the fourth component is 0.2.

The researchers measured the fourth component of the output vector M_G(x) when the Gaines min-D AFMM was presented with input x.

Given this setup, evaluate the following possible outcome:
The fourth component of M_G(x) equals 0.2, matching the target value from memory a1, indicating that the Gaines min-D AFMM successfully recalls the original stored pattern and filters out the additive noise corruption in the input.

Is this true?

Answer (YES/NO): NO